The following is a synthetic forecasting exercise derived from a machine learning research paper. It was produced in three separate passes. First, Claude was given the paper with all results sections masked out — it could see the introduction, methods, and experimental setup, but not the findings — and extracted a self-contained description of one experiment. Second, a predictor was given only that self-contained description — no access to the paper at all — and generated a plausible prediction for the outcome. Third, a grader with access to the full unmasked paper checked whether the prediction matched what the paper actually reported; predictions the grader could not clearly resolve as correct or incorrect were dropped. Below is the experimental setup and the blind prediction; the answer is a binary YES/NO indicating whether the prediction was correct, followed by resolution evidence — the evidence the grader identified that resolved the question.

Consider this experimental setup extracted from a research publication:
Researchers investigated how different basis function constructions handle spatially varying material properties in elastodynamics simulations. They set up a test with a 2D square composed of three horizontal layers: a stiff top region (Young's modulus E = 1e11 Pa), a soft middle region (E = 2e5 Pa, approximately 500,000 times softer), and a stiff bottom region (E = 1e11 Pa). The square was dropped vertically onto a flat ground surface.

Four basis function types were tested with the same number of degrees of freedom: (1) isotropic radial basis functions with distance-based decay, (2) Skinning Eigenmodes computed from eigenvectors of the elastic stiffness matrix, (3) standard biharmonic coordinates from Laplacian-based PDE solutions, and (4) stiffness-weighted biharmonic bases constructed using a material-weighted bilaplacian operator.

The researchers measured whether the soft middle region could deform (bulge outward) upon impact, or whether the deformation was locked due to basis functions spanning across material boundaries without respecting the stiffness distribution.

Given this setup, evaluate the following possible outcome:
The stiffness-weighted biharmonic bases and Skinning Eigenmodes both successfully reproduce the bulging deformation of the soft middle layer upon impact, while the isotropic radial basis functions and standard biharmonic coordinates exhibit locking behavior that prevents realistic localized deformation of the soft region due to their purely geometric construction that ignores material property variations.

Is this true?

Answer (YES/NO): YES